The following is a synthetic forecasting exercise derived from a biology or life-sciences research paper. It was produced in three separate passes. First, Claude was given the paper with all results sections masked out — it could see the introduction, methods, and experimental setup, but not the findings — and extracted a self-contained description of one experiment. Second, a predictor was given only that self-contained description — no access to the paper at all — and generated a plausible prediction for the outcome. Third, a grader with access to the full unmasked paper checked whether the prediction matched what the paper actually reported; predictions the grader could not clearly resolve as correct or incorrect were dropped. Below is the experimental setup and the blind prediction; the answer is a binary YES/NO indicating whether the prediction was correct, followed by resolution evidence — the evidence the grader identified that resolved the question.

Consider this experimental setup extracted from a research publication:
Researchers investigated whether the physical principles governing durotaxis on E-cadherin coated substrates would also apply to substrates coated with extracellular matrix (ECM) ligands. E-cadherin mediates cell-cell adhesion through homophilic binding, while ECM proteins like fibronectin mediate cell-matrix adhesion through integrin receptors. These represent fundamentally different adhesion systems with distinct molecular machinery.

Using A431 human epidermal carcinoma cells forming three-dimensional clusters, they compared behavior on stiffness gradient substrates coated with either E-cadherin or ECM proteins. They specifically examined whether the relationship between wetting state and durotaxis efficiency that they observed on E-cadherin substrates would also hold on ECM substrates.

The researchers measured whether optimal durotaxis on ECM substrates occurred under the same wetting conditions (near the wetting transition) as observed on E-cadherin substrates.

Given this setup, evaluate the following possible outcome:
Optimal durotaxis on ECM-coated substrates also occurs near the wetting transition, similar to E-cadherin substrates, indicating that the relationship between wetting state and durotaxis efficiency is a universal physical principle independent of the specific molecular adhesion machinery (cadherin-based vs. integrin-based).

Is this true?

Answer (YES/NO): YES